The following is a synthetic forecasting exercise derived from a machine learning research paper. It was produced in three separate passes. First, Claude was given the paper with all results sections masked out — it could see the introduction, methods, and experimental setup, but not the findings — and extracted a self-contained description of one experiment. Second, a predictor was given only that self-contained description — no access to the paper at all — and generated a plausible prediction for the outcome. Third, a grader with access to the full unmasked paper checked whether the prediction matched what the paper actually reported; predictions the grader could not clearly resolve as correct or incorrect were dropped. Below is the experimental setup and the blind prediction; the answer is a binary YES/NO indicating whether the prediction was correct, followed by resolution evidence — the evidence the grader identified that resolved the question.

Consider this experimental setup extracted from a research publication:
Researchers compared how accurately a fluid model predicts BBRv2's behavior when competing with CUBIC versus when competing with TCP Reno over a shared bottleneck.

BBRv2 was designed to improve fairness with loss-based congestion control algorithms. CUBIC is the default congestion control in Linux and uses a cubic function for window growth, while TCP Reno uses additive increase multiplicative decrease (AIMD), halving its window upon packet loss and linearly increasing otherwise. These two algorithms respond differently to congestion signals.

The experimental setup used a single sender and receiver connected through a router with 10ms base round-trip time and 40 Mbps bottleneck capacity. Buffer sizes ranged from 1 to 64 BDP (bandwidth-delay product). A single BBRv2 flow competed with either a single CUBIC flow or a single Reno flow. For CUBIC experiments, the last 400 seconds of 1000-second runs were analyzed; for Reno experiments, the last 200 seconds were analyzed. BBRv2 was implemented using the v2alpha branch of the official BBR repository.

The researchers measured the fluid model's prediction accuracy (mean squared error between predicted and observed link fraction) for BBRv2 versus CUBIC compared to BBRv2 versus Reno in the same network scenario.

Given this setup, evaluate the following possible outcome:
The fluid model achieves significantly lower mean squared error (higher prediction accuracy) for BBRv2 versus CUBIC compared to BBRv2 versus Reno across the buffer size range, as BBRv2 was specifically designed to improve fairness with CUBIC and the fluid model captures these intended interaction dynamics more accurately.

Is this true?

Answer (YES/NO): YES